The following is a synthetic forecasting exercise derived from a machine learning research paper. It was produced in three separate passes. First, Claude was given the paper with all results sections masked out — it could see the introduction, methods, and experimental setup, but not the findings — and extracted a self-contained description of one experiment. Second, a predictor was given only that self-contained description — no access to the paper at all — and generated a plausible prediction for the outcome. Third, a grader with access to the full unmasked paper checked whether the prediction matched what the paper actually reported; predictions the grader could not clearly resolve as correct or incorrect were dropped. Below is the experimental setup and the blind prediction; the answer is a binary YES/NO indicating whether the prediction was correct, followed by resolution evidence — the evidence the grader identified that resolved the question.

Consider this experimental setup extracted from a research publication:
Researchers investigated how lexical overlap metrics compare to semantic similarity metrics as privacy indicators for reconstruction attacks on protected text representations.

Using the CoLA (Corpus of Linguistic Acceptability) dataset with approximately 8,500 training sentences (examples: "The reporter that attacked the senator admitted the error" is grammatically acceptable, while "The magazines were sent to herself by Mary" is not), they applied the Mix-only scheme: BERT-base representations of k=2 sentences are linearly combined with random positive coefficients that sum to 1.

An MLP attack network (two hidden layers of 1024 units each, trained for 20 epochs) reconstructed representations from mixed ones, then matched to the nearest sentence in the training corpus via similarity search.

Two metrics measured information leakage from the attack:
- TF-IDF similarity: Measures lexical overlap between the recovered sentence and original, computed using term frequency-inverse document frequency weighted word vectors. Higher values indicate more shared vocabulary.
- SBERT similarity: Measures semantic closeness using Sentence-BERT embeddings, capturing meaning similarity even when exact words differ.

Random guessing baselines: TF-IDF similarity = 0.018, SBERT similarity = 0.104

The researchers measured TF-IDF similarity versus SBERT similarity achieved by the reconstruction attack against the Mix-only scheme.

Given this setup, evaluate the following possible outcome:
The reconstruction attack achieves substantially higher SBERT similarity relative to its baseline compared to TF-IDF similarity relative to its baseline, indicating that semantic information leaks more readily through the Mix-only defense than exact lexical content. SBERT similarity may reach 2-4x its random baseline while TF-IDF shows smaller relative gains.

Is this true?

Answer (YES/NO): NO